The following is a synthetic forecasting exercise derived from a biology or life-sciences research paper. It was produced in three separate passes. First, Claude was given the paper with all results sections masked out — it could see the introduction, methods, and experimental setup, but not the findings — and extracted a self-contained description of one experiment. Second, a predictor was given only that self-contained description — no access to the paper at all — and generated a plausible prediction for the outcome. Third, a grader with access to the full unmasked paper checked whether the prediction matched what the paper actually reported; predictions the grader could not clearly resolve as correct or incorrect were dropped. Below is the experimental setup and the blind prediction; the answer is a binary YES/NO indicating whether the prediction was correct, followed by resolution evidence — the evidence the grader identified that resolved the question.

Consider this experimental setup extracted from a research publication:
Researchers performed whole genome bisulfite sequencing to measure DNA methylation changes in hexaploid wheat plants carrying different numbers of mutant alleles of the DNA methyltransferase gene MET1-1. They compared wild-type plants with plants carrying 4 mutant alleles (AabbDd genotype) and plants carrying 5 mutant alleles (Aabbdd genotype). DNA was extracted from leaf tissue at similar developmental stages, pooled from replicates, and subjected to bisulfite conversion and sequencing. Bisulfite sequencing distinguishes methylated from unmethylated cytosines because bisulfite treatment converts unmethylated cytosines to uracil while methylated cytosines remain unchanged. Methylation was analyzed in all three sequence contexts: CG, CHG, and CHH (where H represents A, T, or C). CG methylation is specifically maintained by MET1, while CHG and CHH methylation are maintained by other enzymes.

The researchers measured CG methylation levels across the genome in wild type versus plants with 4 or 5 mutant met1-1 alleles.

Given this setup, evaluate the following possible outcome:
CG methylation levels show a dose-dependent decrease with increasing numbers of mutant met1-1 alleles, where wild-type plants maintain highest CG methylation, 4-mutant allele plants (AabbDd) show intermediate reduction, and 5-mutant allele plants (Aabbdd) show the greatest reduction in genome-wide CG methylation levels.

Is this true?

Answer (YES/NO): YES